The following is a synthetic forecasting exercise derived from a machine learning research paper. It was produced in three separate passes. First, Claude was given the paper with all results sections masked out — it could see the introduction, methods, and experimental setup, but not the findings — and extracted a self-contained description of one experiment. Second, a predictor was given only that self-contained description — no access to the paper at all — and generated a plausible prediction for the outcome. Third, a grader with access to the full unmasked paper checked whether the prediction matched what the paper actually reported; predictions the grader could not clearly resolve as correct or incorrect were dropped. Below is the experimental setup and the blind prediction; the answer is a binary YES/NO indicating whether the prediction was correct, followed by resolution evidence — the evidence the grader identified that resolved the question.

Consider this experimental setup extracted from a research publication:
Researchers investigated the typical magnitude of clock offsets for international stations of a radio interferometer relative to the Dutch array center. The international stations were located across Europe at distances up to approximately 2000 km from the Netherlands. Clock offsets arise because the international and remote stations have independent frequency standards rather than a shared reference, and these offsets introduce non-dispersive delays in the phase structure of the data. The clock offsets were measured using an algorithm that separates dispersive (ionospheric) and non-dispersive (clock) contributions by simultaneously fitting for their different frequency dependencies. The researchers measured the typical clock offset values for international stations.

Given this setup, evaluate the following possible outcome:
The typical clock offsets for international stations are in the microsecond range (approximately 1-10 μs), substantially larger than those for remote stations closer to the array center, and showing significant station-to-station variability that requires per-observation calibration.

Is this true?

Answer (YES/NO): NO